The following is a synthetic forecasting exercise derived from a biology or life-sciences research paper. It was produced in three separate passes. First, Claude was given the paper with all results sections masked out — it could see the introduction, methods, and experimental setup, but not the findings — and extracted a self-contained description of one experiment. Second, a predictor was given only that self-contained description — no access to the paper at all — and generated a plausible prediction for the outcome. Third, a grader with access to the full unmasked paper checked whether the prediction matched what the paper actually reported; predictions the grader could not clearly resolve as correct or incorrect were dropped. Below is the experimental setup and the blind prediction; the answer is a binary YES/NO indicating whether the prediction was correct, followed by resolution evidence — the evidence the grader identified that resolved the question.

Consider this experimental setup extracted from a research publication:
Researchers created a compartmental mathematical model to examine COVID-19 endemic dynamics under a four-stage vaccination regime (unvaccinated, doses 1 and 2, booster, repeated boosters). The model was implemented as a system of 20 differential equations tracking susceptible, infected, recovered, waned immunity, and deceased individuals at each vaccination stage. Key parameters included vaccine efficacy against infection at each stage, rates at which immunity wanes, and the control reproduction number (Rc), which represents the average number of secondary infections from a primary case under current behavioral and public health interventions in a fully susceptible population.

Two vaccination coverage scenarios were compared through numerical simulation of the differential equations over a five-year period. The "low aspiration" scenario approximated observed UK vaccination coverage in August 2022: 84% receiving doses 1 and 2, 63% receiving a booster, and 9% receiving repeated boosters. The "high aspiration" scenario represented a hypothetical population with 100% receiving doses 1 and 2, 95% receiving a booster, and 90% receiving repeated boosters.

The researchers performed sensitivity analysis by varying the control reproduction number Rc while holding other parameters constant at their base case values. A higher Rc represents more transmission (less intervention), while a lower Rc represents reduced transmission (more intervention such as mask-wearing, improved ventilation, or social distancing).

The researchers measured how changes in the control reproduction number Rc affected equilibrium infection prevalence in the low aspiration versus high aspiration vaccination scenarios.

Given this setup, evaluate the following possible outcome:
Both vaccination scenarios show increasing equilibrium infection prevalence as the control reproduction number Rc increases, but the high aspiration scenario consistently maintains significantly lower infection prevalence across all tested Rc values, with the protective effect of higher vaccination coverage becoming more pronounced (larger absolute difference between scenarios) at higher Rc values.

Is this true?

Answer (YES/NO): NO